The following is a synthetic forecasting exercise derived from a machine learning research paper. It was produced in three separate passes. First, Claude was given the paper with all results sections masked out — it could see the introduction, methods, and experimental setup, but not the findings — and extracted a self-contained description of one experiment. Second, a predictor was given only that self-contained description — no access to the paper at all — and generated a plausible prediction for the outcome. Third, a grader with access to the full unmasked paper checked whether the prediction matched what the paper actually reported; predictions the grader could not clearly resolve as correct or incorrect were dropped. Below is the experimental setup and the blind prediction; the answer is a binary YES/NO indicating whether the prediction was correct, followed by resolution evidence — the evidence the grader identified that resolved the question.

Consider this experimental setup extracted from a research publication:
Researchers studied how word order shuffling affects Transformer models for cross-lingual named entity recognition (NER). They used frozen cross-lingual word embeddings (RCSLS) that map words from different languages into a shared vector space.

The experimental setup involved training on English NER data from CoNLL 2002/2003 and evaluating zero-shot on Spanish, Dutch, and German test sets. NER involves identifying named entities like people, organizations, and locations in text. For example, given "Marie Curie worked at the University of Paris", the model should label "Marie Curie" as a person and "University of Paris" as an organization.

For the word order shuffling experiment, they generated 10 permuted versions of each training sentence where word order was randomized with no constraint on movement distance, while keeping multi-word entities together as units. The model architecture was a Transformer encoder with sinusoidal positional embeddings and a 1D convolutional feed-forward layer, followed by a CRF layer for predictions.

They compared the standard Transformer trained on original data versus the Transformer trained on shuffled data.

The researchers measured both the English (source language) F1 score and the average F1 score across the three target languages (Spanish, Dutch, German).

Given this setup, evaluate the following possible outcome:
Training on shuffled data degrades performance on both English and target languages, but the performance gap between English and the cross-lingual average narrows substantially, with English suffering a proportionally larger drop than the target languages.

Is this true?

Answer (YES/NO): NO